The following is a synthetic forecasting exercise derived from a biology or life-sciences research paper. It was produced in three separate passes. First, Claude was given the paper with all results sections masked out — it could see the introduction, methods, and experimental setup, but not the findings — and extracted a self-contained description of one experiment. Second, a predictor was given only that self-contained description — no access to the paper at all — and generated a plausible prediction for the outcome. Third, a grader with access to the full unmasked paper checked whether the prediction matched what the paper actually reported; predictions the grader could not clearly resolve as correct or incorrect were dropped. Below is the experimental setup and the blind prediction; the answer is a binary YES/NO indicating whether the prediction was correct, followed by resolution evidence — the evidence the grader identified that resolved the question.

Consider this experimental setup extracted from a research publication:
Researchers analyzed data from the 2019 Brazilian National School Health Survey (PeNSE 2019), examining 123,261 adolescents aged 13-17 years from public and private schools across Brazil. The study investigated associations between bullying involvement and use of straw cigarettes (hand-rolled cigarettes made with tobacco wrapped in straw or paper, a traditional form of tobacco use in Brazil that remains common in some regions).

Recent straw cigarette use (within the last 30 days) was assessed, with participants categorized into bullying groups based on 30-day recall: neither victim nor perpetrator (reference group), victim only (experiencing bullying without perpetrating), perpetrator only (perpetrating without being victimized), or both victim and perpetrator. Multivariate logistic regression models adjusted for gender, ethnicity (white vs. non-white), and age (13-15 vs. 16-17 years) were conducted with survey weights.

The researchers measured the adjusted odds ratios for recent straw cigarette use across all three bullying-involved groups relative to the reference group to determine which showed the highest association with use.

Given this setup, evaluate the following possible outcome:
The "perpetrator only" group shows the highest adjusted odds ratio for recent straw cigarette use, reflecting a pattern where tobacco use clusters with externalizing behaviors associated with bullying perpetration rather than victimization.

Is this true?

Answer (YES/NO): YES